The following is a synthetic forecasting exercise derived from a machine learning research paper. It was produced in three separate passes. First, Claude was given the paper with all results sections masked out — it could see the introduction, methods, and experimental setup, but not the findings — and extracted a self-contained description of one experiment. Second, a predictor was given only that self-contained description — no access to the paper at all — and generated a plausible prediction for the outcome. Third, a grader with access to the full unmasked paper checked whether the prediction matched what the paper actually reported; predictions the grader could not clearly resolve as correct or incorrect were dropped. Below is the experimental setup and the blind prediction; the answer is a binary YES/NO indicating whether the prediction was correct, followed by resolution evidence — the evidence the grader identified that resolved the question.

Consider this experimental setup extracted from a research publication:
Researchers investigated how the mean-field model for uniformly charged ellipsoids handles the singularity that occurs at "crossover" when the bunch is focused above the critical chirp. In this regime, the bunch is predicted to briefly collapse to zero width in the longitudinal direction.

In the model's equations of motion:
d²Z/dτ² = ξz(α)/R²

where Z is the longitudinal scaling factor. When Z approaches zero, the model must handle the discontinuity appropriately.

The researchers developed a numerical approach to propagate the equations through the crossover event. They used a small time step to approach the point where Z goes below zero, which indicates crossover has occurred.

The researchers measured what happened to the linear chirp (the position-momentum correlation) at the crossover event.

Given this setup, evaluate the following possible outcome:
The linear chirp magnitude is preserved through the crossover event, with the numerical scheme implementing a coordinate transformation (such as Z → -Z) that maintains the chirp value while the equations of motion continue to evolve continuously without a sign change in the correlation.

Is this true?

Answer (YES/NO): NO